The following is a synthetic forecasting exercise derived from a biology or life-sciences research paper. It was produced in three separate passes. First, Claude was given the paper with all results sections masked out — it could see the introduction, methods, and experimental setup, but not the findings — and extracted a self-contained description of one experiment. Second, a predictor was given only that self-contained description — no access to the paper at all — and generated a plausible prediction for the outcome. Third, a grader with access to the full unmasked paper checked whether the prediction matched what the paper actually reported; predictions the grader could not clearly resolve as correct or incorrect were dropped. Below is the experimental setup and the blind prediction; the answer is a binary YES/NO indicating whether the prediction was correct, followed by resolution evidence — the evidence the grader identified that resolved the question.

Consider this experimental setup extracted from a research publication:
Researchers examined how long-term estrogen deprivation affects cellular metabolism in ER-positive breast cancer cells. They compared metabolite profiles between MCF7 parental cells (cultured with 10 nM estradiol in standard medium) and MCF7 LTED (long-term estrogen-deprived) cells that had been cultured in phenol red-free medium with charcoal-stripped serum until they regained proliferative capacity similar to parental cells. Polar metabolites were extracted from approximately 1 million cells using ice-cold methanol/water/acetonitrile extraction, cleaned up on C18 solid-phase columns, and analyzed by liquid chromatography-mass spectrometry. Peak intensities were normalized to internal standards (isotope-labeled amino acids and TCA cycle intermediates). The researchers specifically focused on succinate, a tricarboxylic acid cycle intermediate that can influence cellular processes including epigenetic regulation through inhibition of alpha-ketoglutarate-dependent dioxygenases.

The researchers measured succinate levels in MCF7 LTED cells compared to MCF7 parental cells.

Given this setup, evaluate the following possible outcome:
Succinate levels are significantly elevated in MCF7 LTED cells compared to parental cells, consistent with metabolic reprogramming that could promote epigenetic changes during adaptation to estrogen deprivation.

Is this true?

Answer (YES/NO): YES